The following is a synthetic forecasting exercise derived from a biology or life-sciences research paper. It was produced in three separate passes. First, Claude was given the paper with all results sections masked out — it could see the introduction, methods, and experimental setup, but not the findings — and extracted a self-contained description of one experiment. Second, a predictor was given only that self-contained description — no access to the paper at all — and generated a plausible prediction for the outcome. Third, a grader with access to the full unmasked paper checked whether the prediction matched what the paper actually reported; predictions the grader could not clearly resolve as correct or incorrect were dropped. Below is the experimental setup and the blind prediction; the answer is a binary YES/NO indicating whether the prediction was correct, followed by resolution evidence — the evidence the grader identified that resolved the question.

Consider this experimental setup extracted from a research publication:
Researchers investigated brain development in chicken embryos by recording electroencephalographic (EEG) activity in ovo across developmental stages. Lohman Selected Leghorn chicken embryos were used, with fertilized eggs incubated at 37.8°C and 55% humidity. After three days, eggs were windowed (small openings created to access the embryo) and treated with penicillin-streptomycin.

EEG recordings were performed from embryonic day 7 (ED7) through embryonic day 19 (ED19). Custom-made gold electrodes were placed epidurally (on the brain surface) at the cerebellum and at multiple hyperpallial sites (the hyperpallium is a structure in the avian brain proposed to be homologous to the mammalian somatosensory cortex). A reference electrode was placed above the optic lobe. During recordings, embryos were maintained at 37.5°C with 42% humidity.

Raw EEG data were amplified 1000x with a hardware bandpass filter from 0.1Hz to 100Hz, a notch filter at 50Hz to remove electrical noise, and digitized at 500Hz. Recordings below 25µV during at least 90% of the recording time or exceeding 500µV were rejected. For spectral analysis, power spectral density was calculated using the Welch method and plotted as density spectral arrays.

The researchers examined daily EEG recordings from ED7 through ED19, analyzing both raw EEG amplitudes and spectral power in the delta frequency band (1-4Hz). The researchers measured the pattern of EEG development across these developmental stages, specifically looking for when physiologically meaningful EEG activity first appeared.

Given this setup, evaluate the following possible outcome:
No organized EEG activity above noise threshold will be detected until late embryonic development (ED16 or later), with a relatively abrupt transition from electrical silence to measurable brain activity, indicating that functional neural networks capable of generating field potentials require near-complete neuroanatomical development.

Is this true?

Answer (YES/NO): NO